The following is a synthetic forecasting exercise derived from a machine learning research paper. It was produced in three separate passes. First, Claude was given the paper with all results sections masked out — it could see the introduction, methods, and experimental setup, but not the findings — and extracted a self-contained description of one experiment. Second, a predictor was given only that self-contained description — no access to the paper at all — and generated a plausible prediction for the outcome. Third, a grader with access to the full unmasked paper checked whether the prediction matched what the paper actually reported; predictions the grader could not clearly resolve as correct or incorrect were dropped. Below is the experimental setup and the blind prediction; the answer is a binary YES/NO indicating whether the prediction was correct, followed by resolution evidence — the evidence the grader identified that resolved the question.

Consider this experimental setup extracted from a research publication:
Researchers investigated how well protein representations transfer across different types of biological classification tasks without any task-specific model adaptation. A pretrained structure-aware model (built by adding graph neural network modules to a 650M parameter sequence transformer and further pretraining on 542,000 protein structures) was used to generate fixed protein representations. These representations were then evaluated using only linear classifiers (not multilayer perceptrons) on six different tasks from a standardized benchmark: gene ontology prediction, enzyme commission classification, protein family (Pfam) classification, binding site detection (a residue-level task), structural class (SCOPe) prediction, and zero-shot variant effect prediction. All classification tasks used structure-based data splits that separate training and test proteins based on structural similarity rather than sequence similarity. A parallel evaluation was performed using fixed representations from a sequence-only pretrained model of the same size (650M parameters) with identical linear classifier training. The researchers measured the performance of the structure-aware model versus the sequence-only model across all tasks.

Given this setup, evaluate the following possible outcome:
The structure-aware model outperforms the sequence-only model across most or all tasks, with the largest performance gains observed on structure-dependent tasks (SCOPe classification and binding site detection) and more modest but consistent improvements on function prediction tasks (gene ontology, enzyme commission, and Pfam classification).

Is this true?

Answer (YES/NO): NO